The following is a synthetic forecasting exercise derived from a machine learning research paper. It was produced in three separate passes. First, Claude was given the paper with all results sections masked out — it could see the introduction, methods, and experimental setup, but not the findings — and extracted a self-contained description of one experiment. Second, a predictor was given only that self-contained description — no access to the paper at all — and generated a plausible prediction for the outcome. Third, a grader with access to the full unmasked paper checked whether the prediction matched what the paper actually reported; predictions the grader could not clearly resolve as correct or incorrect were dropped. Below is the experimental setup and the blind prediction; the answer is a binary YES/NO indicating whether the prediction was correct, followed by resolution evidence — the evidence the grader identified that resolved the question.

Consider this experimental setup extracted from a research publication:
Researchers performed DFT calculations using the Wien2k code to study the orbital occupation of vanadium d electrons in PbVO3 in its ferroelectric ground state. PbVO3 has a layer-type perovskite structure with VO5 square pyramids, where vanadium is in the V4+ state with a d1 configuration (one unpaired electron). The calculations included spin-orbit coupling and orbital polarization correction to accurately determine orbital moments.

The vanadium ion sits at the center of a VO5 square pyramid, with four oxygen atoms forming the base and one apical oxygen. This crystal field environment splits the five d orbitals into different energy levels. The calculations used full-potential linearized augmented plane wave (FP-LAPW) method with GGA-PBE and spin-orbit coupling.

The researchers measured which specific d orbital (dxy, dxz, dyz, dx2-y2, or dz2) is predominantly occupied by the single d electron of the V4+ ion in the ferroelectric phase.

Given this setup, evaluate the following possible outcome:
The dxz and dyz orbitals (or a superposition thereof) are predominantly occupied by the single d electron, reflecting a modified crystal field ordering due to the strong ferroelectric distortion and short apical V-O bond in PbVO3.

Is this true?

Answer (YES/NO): NO